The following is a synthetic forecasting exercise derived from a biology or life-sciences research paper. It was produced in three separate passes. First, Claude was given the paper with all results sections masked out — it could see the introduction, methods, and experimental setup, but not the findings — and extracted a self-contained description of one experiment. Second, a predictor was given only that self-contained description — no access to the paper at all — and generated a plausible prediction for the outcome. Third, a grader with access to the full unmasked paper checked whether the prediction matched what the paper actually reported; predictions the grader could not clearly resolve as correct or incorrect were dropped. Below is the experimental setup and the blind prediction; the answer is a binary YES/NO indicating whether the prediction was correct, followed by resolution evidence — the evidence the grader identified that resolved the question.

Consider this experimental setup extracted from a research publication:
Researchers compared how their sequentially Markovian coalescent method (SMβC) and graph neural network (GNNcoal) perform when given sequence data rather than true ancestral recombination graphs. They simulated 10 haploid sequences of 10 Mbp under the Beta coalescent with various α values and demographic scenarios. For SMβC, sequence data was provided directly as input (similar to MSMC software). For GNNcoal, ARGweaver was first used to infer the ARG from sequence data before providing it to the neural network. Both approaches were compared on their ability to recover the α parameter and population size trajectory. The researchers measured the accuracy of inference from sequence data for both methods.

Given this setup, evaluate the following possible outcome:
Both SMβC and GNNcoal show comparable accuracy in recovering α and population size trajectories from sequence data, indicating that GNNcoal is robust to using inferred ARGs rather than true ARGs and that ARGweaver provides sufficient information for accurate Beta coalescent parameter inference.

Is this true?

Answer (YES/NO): NO